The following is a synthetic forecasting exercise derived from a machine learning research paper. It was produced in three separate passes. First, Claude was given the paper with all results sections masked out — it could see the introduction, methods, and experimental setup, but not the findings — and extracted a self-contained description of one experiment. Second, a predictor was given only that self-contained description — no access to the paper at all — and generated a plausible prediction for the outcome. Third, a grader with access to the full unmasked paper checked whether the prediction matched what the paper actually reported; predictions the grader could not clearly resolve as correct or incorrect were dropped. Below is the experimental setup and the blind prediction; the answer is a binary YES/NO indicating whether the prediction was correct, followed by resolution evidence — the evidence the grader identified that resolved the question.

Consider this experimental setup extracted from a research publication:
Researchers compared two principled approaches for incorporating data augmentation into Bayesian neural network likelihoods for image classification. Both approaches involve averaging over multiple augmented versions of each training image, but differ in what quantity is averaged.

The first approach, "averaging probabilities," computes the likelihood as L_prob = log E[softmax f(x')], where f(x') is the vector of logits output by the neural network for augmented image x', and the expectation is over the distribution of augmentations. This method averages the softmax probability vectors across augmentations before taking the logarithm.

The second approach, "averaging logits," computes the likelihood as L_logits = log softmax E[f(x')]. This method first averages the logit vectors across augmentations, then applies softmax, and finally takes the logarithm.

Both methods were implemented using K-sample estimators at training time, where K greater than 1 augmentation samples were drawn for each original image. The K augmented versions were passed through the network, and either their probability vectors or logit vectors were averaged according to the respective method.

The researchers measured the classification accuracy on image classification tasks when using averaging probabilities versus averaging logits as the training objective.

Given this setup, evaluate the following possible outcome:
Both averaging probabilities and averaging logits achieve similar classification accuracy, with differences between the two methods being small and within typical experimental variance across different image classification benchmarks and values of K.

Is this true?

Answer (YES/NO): NO